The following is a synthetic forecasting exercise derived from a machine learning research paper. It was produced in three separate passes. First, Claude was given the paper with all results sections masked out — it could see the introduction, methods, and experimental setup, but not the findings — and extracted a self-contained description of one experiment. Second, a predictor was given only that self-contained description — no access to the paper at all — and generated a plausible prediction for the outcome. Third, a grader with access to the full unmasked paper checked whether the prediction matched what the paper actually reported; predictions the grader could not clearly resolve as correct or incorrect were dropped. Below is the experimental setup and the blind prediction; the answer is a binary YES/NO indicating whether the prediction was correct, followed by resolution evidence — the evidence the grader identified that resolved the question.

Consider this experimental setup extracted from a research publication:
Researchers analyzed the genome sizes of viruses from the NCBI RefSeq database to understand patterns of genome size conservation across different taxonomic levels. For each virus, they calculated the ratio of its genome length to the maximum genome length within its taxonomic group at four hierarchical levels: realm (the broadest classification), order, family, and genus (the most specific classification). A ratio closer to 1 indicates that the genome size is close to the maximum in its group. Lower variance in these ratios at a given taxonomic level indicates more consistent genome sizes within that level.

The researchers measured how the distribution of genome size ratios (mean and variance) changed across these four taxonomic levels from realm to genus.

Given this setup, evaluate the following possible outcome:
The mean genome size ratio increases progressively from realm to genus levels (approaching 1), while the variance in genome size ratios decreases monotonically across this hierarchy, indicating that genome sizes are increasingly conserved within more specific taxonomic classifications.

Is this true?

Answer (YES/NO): NO